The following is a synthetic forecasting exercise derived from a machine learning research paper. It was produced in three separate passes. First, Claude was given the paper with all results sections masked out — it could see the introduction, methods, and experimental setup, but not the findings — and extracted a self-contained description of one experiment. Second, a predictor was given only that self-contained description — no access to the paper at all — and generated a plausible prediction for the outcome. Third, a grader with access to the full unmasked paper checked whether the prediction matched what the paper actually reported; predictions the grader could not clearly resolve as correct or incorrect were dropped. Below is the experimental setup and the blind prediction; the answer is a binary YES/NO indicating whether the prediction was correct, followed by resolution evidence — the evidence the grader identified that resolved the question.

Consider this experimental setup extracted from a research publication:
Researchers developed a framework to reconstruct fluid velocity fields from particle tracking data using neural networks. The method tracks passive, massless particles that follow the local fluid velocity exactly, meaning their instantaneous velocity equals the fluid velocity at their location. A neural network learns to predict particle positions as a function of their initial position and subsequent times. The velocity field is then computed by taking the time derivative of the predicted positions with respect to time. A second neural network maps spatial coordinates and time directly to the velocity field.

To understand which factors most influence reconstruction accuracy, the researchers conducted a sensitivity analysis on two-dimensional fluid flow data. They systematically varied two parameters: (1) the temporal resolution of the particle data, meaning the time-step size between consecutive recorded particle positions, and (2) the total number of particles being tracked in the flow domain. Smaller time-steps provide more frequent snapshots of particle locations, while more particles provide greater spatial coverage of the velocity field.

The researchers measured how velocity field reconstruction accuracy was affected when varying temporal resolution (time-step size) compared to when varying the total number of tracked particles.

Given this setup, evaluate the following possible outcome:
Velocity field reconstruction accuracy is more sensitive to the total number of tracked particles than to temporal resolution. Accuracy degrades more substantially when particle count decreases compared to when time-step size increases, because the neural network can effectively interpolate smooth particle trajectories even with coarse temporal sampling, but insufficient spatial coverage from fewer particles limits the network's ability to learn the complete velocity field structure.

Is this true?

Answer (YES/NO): NO